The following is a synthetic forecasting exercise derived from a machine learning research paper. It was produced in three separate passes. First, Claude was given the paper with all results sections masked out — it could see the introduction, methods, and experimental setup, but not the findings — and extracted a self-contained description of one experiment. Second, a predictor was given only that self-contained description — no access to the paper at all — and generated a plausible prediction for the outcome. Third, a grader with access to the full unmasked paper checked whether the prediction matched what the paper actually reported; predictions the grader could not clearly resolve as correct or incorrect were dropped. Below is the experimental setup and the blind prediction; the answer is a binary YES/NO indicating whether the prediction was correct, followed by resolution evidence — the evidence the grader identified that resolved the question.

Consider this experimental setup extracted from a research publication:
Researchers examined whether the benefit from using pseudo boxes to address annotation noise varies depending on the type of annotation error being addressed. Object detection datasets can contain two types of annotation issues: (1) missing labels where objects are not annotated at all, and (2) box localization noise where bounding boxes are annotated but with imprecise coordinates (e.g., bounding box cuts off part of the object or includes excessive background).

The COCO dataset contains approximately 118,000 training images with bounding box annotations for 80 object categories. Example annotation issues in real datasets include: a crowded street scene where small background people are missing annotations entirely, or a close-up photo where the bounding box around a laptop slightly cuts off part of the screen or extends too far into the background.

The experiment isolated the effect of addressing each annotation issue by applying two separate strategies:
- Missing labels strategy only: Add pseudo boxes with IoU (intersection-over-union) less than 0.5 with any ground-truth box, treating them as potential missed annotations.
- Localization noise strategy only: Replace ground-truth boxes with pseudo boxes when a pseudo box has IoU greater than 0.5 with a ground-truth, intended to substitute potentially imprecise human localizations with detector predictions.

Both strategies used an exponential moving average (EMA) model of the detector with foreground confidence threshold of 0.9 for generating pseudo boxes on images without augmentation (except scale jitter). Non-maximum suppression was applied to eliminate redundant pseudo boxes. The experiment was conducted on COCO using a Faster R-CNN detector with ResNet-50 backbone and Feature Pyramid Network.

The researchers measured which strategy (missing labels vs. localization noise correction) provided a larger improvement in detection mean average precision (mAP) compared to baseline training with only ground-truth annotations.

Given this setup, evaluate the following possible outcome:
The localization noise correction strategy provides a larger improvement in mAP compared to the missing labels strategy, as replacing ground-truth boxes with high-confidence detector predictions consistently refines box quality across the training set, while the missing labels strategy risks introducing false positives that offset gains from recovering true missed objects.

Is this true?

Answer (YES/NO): NO